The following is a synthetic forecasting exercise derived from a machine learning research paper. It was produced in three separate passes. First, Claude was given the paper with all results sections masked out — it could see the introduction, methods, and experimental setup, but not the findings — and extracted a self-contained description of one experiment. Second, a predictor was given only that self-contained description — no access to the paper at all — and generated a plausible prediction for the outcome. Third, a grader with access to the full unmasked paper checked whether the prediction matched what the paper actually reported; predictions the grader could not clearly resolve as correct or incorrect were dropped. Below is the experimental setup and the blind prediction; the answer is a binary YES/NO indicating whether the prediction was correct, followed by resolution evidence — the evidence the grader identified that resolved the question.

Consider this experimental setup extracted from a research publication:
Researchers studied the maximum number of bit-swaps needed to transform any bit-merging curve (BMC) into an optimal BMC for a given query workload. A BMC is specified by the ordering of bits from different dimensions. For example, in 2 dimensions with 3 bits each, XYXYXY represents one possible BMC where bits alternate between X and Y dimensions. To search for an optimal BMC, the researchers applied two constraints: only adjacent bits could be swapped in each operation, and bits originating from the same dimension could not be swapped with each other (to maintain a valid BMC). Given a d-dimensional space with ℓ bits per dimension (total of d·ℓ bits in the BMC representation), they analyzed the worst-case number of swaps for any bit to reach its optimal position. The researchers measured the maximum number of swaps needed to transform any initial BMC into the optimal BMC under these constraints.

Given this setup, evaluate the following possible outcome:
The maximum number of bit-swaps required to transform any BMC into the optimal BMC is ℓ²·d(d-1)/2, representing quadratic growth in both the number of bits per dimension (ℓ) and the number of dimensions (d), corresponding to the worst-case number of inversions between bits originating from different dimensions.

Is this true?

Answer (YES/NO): NO